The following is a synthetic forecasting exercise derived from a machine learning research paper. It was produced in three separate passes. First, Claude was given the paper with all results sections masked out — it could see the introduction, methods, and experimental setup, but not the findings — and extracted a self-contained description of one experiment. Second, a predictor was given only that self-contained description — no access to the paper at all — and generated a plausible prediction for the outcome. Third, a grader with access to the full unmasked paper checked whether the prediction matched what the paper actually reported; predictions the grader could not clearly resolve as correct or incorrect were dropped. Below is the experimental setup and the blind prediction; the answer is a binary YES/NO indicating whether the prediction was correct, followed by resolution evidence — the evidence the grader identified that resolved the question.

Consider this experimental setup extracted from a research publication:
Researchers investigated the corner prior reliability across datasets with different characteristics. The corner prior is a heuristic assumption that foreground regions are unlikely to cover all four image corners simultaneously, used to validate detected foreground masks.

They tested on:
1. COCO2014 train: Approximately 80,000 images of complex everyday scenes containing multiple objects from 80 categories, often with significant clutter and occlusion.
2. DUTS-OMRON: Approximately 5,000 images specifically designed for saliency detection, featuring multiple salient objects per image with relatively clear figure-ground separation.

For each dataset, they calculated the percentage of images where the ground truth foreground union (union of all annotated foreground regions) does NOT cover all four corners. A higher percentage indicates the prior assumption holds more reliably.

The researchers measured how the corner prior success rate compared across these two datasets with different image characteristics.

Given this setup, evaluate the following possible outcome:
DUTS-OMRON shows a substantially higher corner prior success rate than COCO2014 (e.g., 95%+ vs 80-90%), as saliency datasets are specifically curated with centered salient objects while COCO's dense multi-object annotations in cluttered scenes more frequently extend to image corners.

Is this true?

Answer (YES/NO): NO